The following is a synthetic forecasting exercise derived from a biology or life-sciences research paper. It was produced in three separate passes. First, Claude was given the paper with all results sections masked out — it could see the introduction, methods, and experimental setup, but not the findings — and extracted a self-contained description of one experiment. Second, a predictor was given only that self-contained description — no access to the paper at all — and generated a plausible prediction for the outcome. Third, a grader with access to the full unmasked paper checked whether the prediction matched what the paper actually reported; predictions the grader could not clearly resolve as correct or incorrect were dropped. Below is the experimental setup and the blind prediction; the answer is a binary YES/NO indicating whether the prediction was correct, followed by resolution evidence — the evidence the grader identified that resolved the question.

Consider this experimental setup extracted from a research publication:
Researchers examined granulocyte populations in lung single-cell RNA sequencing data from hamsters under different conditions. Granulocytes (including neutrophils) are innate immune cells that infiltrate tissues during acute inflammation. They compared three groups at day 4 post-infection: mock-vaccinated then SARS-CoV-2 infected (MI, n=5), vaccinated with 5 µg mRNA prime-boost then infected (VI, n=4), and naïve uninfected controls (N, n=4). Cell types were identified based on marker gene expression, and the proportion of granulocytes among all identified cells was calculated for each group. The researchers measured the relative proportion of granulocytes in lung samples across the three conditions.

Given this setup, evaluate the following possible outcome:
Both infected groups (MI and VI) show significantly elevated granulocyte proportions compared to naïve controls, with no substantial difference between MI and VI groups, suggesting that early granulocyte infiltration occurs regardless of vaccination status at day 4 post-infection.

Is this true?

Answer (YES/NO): NO